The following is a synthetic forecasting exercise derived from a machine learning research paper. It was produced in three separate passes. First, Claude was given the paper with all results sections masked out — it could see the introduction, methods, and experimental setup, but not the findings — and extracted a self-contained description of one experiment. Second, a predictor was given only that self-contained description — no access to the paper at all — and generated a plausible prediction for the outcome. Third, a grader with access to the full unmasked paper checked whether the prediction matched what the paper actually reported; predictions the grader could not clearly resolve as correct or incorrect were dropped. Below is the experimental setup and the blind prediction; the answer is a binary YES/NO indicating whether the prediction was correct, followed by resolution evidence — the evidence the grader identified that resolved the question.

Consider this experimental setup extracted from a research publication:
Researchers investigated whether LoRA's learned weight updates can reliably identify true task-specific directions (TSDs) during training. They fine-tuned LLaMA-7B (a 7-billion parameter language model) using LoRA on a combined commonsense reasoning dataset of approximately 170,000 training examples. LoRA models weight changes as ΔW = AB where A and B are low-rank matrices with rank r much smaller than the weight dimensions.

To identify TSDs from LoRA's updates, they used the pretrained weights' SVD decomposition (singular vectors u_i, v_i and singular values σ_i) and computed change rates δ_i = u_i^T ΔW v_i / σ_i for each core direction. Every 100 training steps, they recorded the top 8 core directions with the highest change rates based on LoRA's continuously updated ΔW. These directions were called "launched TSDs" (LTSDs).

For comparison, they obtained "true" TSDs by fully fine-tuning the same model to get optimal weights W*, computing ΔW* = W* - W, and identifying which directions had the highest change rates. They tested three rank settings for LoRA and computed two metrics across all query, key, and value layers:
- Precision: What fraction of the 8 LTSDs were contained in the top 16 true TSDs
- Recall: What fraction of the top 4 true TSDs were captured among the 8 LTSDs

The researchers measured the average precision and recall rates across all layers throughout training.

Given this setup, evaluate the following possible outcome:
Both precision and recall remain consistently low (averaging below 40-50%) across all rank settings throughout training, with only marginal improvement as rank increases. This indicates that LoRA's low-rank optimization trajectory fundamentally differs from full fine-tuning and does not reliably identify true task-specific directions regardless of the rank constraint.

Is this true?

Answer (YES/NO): NO